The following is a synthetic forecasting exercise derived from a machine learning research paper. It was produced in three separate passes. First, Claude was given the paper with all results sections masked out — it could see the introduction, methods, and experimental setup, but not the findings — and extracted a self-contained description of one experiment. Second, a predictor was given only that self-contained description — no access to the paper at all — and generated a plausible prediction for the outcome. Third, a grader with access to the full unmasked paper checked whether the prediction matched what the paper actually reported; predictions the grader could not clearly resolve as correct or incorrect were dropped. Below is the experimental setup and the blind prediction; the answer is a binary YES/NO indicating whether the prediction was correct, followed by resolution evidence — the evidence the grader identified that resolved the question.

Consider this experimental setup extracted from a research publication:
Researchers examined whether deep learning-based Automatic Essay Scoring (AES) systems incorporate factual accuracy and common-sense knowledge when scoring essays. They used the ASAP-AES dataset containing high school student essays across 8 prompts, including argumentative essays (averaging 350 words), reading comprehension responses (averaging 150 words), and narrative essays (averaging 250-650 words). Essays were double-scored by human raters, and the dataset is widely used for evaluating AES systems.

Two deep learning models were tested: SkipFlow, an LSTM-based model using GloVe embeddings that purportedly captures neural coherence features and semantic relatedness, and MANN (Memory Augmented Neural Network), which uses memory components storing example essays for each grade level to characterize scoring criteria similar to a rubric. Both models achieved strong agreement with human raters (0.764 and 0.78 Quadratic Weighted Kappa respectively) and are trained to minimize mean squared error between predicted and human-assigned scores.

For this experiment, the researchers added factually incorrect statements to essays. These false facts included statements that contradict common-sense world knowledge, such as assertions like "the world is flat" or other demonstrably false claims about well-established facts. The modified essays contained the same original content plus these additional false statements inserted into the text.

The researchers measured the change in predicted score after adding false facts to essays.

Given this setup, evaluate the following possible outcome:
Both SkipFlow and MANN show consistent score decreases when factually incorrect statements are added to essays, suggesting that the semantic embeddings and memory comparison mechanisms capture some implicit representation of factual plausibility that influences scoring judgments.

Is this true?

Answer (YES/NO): NO